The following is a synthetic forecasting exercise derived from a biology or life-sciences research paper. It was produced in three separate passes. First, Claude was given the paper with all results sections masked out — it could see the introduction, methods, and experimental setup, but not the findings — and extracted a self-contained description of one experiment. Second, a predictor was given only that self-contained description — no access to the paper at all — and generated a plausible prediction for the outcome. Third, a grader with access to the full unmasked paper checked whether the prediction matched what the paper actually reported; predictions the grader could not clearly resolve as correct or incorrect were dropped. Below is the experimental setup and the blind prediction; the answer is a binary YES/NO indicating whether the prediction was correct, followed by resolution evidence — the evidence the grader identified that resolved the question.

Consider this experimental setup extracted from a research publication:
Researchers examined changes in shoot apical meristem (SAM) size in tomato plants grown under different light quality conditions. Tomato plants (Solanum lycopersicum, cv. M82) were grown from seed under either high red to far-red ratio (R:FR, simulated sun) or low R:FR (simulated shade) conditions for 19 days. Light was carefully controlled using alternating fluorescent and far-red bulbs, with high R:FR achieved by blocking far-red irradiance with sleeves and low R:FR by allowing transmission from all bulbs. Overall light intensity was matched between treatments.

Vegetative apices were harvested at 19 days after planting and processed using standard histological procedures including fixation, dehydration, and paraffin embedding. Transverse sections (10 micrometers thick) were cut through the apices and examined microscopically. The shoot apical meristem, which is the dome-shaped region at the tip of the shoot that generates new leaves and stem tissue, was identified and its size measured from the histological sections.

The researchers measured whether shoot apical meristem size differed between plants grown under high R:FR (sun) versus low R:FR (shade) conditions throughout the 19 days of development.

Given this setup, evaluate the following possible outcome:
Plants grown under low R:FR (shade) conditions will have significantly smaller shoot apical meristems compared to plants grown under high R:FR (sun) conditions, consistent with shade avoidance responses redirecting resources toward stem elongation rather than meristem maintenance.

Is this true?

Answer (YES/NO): NO